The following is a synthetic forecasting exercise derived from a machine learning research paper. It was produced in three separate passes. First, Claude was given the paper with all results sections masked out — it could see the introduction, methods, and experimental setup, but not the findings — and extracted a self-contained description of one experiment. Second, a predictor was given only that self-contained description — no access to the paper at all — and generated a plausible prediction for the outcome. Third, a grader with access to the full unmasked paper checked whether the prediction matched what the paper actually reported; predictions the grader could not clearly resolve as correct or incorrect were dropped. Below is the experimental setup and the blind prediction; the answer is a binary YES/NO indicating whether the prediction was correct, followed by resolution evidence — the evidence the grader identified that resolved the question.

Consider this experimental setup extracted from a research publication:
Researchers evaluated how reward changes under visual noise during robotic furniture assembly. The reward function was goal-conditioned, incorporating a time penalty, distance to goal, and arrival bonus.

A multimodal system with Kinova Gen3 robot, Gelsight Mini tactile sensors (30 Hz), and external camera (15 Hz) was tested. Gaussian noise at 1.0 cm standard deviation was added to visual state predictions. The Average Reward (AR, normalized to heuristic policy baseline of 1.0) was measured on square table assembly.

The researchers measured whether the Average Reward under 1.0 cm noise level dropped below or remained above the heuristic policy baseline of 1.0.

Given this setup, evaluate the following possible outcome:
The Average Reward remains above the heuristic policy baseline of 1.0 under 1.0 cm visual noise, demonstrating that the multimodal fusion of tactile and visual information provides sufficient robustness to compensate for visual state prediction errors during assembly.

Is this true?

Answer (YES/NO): NO